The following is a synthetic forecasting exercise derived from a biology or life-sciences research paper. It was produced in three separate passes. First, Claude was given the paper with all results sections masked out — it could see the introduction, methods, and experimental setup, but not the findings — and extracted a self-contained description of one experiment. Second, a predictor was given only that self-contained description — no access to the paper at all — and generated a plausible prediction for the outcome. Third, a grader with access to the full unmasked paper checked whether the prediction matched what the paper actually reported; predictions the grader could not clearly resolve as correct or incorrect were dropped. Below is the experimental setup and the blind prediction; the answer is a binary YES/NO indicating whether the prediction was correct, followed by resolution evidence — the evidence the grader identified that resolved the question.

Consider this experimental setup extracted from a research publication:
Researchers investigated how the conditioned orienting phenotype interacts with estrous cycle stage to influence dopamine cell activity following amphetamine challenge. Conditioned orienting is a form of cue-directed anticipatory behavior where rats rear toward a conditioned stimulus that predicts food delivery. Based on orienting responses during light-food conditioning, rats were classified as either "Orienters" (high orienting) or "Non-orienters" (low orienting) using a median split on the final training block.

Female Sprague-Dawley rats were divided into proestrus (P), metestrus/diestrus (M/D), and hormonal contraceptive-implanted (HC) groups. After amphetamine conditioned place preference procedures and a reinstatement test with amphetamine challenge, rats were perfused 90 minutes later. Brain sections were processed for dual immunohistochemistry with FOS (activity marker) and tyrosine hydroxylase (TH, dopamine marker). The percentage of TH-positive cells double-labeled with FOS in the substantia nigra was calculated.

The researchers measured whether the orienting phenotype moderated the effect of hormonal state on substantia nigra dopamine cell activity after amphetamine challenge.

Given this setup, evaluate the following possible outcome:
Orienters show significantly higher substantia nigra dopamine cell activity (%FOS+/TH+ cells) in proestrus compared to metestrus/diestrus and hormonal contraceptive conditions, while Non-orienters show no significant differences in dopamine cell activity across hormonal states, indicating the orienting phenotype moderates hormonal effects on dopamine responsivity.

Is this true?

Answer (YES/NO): YES